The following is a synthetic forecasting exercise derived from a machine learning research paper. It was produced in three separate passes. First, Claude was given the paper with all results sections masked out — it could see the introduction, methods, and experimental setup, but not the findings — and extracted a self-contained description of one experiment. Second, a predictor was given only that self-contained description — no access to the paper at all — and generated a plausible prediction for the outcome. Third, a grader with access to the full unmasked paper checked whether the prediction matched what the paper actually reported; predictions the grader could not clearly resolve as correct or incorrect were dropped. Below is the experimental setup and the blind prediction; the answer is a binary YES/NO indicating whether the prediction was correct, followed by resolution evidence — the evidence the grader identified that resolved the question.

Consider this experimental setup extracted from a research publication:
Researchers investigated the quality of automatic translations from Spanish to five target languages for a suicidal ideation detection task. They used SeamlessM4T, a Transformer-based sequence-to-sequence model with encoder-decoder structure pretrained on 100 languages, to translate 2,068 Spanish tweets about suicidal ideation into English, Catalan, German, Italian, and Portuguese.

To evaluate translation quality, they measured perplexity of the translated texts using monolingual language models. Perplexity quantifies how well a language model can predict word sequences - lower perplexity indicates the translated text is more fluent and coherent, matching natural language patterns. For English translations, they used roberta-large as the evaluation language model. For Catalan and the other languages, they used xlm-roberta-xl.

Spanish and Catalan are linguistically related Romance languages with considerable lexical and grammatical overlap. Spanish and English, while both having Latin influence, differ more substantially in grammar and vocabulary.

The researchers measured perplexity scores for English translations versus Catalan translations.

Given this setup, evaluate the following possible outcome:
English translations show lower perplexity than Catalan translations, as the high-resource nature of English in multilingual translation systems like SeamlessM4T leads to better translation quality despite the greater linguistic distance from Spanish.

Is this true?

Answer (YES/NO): YES